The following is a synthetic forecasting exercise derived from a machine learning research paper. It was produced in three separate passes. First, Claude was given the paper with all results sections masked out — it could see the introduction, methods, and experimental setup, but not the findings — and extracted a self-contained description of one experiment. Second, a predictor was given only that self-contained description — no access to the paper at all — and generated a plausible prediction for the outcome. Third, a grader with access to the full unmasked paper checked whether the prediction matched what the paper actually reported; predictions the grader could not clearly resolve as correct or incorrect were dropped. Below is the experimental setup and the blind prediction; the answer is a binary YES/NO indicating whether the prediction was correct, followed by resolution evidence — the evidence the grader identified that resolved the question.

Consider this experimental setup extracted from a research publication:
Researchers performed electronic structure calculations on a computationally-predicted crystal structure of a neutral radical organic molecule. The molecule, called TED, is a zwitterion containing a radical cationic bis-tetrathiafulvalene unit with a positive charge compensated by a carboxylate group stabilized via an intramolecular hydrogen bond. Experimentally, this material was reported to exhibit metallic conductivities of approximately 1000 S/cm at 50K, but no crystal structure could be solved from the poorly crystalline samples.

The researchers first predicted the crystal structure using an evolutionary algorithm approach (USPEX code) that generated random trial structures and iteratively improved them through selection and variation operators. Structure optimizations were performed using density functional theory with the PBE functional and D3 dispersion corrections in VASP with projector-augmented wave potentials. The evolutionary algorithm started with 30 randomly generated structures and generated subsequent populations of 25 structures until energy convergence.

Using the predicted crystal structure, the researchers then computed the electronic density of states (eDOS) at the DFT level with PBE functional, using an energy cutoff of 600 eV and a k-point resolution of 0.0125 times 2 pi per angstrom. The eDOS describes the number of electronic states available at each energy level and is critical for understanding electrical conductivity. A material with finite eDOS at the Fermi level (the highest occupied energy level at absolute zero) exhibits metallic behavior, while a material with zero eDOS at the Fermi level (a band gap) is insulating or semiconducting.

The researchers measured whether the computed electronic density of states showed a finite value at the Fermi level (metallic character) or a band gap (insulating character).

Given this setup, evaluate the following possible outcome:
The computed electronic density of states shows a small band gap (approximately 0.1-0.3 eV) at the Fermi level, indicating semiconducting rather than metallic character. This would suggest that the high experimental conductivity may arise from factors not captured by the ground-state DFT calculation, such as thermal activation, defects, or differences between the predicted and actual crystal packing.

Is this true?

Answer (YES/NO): NO